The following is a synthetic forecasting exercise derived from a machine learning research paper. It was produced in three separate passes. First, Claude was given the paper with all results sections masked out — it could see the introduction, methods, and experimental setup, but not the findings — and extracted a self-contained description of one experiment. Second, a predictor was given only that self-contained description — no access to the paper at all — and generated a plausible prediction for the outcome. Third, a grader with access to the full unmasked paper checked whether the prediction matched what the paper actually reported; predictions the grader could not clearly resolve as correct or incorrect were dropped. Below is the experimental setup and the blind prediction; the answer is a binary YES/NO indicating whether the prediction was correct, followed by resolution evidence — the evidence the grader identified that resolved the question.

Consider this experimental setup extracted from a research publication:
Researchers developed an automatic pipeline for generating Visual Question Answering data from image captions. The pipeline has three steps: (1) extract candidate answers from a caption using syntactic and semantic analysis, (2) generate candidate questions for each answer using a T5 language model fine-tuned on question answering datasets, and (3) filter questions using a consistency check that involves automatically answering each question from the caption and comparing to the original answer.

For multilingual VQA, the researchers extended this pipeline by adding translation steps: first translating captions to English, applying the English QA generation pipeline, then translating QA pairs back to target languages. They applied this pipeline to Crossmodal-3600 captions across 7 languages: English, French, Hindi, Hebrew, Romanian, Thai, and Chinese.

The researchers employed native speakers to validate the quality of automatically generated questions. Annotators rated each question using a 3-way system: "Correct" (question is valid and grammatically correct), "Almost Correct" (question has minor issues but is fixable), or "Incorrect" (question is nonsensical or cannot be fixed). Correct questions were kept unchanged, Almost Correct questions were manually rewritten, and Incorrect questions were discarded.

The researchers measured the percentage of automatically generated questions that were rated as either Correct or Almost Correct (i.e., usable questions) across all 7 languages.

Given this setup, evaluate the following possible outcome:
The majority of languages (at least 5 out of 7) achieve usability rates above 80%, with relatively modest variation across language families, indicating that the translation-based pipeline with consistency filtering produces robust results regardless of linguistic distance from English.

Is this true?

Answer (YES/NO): NO